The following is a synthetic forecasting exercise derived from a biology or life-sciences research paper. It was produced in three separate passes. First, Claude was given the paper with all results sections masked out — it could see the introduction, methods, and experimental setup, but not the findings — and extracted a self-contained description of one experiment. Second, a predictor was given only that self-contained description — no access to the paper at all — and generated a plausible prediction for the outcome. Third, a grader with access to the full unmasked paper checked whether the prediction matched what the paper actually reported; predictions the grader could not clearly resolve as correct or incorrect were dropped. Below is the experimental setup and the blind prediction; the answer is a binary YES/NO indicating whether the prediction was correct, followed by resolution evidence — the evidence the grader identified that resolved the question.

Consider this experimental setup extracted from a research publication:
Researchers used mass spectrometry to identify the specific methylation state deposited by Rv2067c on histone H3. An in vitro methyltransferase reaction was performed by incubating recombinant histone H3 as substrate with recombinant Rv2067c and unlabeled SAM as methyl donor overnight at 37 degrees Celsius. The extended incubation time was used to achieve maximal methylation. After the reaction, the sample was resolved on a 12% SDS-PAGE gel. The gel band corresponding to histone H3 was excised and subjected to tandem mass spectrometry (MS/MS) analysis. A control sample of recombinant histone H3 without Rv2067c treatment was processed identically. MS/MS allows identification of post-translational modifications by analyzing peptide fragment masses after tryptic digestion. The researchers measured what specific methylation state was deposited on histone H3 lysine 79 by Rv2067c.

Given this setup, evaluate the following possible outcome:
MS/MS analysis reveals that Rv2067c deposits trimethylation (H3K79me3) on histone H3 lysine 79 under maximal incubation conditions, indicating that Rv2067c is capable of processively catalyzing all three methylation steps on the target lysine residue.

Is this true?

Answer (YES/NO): YES